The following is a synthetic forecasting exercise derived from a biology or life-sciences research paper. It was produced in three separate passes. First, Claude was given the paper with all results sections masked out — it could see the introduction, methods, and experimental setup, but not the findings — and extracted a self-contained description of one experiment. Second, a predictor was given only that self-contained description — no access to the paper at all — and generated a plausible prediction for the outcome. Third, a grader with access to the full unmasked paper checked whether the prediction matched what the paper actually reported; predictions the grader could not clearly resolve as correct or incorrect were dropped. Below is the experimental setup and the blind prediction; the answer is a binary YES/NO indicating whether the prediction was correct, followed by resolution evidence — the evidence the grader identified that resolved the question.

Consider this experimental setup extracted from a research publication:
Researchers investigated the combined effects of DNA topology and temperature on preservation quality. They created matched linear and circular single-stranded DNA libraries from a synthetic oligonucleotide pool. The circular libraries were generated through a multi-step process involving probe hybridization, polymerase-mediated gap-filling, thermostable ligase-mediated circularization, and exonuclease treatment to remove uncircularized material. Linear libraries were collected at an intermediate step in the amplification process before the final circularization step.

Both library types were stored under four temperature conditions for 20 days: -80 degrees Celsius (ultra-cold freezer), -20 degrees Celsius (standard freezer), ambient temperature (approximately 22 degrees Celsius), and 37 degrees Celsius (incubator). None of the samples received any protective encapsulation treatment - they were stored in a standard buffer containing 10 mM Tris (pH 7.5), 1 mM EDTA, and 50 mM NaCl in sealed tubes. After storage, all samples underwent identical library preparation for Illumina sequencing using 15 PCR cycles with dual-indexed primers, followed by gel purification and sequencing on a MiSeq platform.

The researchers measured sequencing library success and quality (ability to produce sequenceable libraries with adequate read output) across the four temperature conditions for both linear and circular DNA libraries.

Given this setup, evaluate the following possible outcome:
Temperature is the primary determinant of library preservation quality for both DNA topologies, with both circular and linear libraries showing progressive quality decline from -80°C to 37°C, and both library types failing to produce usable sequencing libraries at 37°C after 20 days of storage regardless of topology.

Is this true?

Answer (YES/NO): NO